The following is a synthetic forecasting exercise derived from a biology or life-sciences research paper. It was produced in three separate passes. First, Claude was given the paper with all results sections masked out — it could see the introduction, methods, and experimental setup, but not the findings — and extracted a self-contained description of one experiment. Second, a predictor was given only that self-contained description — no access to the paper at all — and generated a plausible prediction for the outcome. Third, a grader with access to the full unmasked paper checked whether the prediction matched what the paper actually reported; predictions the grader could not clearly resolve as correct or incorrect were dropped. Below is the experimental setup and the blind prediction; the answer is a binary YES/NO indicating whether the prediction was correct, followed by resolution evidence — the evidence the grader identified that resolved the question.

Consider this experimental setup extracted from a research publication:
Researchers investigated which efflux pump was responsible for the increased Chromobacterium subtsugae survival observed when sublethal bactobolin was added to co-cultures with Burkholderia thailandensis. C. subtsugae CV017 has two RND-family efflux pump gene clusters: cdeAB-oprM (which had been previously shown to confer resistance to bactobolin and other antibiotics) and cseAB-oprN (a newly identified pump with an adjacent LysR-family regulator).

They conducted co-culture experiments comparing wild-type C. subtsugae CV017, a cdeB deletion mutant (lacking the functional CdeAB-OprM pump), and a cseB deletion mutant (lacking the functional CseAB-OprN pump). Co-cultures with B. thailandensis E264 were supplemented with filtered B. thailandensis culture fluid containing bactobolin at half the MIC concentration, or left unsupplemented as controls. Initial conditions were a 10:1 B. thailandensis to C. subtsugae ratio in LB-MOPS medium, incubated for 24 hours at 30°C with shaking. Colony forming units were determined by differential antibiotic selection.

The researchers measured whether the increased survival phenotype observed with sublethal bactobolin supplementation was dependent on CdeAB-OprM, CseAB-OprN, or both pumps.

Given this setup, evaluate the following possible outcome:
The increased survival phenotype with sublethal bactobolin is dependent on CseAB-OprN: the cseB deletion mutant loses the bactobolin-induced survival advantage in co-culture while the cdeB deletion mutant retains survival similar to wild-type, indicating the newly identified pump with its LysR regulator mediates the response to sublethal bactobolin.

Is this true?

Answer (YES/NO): YES